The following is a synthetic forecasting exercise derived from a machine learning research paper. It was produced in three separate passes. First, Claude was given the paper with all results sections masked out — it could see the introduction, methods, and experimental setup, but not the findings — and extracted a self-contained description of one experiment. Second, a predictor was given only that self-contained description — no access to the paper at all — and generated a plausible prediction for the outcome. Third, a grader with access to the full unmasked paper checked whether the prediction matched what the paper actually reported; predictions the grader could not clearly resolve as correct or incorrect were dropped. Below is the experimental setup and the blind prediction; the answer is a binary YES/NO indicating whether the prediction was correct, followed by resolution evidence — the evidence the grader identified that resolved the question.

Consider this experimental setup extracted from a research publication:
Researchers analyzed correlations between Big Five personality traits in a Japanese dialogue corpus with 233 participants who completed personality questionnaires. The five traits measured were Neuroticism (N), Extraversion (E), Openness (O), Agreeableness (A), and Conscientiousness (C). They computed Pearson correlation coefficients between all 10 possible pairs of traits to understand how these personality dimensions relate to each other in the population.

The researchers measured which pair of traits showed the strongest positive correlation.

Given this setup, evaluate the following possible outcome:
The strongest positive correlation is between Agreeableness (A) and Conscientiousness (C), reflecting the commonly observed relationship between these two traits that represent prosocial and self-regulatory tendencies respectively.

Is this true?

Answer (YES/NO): NO